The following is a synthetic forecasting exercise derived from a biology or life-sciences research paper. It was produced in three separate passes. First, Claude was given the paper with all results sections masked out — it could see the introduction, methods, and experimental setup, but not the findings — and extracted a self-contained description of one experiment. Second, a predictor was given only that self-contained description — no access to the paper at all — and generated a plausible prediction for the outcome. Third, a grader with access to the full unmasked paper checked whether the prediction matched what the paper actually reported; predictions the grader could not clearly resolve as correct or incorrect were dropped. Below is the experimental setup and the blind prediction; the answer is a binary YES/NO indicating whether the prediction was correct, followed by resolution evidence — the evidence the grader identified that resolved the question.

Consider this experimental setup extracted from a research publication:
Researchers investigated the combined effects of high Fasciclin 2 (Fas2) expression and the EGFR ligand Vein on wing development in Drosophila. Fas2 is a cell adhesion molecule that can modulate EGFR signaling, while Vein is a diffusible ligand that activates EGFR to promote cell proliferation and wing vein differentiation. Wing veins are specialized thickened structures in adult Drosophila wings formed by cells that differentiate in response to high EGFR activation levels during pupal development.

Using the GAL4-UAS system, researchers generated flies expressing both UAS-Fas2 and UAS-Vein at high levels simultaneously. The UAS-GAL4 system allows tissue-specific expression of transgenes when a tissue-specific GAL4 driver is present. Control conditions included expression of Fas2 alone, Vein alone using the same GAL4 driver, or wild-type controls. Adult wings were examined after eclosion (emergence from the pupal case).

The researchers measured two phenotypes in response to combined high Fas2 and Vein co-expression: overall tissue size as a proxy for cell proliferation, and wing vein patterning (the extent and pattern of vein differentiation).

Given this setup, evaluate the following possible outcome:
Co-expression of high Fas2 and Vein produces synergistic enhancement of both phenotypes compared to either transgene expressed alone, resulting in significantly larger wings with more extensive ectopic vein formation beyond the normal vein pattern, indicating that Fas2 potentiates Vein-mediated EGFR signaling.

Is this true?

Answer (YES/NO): NO